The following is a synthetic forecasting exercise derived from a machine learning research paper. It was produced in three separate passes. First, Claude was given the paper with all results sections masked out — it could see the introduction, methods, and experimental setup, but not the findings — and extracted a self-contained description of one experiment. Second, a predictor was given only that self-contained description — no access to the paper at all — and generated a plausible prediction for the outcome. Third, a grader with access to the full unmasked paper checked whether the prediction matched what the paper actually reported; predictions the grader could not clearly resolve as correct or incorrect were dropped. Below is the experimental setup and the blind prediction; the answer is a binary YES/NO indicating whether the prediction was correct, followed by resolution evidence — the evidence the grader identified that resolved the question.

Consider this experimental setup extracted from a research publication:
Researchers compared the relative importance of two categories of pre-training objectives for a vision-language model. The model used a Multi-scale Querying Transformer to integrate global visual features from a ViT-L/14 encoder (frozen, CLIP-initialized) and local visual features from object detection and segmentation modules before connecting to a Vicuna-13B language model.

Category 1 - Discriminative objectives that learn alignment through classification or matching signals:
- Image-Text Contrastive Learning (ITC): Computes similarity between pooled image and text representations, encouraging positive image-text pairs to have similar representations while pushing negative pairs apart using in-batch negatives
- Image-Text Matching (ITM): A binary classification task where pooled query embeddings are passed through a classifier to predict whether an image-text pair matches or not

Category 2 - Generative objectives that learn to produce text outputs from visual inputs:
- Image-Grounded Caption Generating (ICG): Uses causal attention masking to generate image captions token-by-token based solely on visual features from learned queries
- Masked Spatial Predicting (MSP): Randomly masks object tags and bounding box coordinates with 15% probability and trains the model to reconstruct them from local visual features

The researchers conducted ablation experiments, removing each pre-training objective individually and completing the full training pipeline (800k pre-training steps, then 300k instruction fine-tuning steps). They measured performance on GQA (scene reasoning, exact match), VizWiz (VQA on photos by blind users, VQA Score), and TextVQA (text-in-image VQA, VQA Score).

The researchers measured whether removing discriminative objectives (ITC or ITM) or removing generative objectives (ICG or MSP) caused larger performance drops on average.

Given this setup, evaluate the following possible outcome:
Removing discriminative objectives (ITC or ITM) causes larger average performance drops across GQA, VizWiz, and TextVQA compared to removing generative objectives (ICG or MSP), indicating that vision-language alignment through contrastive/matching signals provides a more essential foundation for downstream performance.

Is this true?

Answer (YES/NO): NO